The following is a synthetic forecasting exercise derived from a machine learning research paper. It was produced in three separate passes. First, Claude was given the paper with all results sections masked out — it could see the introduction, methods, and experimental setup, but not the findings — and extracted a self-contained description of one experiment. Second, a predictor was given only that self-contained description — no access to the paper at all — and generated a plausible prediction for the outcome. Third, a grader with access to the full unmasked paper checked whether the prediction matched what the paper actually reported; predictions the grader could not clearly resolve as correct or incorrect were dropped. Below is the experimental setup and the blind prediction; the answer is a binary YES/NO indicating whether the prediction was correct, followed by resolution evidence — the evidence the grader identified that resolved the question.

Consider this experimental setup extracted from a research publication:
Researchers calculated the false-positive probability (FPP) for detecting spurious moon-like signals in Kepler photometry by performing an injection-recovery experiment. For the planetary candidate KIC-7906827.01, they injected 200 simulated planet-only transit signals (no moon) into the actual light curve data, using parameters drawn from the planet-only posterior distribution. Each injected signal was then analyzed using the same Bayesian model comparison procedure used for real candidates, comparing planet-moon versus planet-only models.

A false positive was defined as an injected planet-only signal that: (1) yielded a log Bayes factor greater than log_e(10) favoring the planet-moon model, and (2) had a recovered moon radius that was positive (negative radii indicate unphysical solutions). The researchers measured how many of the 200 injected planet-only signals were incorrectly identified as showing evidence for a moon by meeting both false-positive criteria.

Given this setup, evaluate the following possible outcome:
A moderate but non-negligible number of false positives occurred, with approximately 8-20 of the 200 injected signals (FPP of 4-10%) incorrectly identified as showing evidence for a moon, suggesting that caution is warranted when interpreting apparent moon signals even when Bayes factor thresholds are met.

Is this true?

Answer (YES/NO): NO